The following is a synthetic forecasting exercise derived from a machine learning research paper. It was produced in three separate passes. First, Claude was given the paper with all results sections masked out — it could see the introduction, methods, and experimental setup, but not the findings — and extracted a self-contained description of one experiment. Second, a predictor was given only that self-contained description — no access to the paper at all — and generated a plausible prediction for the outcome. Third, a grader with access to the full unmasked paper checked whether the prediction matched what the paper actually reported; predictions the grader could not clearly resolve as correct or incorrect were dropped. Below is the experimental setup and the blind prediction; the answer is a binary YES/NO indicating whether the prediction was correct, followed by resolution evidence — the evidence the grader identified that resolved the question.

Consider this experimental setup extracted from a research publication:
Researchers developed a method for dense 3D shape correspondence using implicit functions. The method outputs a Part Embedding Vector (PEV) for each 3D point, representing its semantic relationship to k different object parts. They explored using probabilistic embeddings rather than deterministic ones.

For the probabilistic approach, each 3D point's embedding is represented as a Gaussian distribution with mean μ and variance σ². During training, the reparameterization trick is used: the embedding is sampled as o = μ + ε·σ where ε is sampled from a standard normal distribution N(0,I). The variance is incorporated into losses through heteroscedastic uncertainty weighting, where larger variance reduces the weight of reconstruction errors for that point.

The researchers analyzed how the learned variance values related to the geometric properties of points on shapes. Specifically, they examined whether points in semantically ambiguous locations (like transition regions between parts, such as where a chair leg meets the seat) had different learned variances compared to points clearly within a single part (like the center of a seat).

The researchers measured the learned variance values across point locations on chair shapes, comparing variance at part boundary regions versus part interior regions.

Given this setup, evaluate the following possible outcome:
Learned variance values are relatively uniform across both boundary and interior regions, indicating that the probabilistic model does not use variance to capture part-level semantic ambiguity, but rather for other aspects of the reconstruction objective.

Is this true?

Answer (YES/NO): NO